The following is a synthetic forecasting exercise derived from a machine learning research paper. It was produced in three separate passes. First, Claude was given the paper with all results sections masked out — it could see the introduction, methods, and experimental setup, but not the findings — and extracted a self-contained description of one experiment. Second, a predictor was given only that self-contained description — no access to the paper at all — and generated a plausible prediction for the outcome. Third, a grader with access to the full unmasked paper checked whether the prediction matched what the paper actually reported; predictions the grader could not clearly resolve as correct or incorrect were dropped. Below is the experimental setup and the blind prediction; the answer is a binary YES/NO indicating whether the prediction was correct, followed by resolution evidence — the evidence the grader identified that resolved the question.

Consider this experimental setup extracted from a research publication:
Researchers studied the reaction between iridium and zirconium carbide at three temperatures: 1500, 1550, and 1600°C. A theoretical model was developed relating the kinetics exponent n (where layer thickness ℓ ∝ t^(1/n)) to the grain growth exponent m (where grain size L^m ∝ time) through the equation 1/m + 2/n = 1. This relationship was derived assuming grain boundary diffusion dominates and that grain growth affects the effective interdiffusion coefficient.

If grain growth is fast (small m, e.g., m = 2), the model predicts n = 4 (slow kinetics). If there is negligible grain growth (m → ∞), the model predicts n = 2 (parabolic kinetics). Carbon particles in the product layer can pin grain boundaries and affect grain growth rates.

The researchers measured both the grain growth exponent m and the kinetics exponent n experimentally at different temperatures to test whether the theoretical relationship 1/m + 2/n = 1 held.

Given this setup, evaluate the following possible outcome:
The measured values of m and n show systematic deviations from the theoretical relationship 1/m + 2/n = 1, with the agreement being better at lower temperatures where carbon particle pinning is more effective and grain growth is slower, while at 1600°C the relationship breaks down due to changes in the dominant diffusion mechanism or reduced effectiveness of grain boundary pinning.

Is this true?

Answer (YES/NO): NO